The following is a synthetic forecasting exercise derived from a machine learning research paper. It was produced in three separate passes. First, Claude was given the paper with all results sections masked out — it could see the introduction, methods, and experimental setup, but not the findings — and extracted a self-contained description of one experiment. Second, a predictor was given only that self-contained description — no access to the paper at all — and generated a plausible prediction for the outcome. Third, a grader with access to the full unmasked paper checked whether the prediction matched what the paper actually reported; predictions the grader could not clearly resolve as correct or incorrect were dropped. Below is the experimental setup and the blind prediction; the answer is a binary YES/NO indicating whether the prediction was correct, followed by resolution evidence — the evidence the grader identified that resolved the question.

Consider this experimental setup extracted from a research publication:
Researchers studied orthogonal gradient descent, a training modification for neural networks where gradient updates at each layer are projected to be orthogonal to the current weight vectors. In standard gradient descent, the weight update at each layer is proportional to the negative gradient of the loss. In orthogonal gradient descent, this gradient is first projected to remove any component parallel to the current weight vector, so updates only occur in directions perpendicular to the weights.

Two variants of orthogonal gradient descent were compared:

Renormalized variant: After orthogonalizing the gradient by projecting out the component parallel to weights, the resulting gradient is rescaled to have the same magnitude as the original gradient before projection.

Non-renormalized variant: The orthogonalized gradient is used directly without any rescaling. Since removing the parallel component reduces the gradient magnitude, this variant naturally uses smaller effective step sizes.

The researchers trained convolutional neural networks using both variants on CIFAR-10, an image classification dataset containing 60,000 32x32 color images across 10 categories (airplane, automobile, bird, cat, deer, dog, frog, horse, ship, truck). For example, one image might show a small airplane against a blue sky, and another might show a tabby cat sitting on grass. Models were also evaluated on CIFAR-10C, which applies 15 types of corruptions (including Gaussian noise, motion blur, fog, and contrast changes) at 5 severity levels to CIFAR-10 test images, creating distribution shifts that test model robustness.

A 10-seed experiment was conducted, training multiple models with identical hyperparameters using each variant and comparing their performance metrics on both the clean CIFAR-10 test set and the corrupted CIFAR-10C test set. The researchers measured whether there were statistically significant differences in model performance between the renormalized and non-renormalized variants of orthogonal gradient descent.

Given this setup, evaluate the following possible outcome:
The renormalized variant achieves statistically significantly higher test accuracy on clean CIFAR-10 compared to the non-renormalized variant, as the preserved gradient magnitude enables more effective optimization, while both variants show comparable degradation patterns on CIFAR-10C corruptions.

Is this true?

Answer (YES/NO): NO